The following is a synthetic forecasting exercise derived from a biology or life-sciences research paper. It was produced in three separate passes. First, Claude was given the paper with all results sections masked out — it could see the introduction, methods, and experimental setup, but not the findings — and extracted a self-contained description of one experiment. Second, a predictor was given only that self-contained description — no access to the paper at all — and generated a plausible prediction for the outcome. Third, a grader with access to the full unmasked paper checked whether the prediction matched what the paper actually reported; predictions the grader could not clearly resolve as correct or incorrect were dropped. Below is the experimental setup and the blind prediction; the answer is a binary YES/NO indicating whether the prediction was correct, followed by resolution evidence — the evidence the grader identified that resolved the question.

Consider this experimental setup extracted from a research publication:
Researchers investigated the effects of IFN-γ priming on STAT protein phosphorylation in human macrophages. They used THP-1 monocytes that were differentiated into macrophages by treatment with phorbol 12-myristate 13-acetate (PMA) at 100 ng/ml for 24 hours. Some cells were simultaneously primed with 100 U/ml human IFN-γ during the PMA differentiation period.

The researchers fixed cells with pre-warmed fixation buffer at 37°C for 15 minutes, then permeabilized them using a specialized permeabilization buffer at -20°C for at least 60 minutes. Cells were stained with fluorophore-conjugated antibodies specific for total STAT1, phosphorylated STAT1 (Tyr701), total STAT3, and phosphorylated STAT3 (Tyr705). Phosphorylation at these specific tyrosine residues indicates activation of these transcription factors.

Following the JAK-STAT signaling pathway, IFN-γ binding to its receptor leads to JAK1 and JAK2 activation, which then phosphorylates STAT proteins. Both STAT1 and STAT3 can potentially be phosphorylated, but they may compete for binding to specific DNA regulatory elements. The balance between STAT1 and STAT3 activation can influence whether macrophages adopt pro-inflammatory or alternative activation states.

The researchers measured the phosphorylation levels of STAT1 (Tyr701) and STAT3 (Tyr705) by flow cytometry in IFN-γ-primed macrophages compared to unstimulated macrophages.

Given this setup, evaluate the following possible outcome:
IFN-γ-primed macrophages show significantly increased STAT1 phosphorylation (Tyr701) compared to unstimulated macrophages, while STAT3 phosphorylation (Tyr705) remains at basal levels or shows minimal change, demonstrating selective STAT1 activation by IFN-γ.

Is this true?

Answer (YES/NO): NO